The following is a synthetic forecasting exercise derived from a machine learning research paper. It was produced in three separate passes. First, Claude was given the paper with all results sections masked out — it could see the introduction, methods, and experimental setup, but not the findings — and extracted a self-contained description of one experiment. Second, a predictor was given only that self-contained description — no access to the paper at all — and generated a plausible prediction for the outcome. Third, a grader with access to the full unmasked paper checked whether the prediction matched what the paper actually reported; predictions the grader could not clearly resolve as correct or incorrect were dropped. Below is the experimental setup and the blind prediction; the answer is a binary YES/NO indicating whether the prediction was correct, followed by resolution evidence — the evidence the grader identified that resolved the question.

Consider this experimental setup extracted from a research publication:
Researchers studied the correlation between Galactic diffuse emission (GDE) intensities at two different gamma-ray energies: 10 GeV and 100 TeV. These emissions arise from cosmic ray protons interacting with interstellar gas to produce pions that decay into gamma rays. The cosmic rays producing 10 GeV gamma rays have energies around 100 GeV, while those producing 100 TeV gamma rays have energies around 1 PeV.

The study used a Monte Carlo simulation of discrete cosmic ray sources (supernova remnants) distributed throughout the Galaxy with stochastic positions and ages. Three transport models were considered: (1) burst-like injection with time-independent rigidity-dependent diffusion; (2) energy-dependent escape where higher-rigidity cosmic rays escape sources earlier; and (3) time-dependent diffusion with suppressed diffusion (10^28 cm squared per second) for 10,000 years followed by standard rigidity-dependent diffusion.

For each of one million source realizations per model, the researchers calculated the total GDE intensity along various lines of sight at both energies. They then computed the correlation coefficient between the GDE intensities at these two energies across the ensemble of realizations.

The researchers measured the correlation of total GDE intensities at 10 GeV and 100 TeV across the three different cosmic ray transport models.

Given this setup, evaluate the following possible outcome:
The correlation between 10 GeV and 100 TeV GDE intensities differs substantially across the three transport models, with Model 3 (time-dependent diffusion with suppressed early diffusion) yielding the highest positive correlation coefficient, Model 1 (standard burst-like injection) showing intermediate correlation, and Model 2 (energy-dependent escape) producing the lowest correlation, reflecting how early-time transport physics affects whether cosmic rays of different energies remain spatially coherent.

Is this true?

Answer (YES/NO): NO